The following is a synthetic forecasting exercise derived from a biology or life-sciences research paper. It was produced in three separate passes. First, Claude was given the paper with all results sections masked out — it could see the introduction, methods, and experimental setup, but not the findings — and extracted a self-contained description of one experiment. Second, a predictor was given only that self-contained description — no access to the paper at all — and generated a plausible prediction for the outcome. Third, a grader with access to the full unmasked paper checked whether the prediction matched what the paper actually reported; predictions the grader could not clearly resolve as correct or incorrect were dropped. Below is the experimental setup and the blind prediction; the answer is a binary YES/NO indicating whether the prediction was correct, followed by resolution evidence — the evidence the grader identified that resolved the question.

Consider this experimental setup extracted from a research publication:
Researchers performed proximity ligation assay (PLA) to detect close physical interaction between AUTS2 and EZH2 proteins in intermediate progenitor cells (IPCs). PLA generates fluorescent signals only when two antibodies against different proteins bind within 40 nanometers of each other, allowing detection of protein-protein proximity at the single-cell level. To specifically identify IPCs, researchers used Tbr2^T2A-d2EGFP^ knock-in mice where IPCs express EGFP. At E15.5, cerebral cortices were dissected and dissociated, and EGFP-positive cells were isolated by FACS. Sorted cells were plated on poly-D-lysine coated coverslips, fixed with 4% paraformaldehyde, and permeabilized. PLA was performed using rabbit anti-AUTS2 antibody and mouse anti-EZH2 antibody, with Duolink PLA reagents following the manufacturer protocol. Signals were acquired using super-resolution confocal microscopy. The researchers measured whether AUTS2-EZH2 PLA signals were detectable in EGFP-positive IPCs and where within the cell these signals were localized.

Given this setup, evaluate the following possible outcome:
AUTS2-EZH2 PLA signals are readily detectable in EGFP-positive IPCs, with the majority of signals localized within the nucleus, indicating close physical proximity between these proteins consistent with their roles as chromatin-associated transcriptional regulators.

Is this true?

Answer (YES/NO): YES